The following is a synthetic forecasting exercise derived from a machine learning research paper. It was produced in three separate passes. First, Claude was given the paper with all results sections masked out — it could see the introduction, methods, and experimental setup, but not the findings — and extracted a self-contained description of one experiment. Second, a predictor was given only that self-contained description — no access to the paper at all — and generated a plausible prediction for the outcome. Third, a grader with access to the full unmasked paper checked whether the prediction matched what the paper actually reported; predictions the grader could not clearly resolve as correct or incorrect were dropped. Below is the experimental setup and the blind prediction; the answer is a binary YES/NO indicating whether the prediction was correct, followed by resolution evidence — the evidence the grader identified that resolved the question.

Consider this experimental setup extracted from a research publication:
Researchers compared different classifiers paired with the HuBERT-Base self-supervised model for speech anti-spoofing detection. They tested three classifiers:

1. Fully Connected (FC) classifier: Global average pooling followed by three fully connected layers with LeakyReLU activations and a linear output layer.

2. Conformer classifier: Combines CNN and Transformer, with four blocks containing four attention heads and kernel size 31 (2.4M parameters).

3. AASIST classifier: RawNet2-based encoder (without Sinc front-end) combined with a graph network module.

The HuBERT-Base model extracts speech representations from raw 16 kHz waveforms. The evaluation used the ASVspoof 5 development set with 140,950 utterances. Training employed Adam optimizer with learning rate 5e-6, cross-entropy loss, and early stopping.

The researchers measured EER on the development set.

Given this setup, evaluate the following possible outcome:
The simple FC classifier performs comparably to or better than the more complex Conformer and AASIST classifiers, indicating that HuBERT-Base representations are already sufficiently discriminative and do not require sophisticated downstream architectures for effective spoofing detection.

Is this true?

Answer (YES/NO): NO